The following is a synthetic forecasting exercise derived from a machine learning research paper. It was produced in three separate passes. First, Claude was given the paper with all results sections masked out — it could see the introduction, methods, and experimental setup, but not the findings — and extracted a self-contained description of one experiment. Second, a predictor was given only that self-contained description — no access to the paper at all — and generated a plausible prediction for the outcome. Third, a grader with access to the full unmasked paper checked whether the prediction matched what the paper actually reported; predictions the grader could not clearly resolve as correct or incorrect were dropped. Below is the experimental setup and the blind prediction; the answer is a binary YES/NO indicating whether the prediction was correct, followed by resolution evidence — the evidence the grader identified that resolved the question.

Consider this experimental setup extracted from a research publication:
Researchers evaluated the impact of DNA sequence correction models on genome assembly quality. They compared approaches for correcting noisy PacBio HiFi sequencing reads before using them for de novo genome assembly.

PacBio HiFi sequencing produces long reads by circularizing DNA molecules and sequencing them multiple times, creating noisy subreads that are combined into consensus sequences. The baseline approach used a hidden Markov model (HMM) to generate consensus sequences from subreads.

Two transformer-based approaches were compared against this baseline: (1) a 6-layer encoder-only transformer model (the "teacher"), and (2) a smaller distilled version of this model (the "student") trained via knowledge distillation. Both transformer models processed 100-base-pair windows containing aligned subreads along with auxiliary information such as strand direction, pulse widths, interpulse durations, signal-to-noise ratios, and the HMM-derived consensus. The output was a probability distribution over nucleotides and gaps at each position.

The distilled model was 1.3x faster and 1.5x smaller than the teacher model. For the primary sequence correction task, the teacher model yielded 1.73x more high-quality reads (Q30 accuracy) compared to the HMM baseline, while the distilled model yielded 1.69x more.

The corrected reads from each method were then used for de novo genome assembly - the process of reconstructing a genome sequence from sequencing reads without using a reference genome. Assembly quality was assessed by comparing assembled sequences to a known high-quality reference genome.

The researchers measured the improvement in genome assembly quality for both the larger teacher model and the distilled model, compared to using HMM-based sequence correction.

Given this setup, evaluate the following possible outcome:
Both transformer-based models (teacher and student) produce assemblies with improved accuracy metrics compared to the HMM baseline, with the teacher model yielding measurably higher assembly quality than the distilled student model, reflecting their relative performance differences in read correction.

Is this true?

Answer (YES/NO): NO